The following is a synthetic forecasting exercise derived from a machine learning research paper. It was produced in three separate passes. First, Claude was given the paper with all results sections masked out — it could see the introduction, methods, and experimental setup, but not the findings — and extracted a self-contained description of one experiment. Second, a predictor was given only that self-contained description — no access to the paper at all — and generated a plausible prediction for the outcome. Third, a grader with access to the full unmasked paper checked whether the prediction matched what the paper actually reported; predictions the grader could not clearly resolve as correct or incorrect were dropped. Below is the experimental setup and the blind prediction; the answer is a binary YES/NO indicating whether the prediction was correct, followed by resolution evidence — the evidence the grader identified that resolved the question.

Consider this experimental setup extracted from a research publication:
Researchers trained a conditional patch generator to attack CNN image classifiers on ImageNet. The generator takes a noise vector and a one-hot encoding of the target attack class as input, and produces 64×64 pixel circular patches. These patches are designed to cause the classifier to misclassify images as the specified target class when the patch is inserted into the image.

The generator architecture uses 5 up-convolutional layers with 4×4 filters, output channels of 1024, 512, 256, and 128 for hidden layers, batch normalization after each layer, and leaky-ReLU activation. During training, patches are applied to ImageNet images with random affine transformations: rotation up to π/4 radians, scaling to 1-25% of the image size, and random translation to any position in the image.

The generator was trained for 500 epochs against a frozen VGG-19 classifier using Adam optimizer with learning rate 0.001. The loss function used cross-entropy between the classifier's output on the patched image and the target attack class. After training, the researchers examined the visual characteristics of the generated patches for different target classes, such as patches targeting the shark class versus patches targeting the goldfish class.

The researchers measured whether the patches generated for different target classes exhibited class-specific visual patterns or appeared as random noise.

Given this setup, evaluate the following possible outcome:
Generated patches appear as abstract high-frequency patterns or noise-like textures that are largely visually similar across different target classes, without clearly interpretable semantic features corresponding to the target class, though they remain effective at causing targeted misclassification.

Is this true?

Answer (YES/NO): NO